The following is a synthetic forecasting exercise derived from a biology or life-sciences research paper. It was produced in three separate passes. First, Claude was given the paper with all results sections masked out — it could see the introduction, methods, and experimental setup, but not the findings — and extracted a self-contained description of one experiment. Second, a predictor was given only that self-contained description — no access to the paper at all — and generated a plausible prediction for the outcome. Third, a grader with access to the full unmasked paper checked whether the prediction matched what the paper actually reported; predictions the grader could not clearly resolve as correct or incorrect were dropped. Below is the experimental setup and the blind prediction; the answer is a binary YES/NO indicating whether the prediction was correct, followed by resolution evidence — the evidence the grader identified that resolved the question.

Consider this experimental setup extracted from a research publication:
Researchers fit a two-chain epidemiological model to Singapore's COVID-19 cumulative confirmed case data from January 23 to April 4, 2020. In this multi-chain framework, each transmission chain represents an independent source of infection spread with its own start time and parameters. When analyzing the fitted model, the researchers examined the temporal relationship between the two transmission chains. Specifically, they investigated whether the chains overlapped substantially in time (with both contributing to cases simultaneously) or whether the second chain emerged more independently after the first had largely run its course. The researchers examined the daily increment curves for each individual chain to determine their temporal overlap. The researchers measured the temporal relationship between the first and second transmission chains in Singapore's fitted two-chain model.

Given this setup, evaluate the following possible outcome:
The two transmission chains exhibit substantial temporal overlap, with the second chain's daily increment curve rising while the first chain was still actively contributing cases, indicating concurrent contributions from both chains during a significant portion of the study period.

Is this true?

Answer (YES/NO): NO